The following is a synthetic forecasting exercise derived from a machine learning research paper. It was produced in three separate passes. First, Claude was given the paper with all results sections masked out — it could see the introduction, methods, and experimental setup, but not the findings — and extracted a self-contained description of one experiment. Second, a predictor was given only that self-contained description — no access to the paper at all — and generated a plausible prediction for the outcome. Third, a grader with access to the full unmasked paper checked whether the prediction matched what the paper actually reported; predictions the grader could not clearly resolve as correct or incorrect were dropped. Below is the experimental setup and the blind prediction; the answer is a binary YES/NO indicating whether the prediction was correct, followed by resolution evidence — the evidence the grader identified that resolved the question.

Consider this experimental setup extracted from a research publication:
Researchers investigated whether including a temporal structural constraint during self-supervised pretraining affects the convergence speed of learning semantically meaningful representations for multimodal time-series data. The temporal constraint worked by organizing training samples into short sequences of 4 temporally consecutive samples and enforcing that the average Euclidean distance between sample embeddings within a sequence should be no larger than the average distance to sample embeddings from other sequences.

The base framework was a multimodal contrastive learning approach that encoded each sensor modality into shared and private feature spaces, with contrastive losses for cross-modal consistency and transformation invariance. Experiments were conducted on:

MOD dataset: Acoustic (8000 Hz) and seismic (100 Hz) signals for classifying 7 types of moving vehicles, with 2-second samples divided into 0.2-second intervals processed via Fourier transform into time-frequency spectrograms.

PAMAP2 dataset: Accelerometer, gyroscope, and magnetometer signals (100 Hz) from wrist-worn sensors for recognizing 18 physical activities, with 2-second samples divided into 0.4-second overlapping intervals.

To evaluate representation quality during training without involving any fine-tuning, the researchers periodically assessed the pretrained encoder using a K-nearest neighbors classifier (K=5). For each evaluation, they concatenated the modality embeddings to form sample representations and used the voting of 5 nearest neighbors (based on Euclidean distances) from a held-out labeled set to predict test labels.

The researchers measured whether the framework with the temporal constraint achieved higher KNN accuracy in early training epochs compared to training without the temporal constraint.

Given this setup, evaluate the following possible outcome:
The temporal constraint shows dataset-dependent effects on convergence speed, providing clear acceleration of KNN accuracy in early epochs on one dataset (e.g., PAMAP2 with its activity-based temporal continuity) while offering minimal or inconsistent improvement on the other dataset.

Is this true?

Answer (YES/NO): NO